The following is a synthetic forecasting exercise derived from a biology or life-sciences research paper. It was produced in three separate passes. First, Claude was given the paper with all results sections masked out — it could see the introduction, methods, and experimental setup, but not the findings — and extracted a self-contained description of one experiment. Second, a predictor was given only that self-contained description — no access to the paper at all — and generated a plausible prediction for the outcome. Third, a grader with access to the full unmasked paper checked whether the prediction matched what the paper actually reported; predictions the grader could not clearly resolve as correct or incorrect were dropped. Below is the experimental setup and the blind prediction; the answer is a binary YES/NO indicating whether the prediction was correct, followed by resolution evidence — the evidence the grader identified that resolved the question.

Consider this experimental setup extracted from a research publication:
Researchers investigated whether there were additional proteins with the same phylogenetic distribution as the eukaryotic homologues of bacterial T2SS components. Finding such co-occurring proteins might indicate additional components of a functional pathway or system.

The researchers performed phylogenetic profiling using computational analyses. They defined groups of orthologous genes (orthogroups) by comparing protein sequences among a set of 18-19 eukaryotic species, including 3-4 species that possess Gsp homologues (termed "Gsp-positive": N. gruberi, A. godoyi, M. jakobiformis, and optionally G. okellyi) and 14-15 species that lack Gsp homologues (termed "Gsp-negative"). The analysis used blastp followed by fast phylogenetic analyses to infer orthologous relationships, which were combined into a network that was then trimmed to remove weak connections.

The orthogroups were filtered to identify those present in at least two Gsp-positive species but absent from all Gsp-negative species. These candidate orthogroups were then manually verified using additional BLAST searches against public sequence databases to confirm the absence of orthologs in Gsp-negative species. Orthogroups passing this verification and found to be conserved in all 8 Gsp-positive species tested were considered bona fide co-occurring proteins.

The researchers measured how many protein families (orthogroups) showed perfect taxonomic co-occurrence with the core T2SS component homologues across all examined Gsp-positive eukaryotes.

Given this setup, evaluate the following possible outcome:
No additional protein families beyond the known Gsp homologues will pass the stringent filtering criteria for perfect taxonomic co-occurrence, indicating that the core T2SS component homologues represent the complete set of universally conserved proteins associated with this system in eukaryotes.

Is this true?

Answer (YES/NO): NO